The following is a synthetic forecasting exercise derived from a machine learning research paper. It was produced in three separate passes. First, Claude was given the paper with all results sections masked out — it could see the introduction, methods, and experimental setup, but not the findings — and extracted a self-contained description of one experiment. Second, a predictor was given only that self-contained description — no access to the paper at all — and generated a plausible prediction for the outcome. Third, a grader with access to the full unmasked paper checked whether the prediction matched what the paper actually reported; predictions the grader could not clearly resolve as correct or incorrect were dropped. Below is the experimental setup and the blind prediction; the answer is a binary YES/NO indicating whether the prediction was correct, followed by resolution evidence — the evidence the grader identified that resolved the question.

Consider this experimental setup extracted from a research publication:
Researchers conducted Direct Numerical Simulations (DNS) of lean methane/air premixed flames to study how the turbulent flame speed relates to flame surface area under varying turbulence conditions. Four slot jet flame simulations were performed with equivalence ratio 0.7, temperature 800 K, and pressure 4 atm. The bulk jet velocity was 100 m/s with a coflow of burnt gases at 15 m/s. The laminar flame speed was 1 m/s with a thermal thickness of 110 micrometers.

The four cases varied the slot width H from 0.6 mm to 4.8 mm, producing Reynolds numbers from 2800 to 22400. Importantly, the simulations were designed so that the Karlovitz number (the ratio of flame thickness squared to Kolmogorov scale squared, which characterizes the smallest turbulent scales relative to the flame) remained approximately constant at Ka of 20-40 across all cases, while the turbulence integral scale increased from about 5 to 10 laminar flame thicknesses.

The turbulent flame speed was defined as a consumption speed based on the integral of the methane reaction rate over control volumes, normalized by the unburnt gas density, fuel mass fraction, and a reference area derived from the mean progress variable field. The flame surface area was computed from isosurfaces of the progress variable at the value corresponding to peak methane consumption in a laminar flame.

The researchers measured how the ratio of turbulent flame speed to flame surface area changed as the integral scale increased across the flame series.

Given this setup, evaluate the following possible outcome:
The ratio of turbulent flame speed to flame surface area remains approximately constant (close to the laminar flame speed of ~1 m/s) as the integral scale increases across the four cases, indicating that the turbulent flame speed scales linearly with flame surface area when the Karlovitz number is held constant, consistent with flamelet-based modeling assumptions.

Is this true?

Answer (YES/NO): NO